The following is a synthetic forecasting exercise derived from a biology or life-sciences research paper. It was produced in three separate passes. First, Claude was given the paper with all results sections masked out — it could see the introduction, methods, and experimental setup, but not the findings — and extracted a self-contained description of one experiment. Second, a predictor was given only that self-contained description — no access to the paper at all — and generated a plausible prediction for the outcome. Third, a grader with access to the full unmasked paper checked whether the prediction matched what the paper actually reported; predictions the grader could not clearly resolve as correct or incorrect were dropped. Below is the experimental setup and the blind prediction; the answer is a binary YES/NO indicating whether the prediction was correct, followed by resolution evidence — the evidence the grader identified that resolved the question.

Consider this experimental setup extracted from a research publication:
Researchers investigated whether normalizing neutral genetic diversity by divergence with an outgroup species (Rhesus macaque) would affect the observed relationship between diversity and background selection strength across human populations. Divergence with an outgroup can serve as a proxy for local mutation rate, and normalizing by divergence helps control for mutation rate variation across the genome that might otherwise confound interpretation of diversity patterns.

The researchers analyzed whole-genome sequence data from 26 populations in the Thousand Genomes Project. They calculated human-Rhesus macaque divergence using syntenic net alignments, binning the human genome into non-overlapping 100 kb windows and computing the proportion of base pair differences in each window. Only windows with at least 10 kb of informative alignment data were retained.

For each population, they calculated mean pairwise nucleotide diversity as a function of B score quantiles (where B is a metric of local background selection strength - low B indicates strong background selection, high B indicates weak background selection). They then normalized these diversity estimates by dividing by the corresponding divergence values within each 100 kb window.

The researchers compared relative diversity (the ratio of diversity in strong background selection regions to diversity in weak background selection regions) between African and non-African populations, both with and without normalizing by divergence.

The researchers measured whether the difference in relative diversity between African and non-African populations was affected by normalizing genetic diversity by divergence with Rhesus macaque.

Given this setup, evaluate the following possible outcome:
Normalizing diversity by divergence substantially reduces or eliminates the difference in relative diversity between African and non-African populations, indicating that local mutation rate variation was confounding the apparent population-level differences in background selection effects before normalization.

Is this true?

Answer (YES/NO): NO